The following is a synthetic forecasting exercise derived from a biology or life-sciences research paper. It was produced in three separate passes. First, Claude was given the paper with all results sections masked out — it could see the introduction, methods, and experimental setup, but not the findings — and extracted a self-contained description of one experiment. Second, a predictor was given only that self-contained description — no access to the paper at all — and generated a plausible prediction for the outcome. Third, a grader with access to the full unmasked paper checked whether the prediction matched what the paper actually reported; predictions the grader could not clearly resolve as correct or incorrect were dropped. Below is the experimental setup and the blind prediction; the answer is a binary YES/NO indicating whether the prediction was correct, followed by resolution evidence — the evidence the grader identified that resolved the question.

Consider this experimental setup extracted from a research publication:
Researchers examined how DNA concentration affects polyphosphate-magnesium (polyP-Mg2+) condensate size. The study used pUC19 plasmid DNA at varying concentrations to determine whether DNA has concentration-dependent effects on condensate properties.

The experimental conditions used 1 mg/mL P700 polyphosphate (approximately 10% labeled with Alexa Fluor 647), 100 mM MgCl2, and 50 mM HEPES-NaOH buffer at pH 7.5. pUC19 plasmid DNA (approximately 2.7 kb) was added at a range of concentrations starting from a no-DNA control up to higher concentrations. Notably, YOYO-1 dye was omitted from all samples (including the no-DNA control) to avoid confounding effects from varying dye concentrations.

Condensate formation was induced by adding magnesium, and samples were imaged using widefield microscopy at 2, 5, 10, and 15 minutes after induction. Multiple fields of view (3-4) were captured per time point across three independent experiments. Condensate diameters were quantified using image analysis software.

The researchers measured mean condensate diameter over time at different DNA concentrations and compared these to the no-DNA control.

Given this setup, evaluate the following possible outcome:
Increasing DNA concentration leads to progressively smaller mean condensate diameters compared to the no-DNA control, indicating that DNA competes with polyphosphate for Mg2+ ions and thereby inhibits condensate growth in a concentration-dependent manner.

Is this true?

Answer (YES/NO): NO